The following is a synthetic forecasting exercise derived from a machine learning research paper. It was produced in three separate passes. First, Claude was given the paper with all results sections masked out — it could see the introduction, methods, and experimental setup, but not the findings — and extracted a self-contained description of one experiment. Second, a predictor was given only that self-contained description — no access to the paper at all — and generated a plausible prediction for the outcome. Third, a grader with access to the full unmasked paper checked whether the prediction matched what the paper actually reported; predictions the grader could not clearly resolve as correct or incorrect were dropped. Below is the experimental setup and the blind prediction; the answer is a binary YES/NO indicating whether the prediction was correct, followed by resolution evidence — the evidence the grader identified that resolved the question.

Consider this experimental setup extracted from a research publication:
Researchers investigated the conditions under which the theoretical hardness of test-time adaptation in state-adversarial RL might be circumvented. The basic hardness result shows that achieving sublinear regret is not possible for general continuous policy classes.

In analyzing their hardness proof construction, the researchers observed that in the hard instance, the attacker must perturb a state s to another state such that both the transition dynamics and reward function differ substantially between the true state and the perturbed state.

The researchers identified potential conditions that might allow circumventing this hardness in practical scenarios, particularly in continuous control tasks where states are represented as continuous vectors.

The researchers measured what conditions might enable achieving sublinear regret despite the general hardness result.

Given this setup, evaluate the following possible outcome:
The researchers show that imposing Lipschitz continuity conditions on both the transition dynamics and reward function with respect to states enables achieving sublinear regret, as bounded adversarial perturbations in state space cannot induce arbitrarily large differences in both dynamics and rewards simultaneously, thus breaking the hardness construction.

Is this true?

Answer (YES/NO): NO